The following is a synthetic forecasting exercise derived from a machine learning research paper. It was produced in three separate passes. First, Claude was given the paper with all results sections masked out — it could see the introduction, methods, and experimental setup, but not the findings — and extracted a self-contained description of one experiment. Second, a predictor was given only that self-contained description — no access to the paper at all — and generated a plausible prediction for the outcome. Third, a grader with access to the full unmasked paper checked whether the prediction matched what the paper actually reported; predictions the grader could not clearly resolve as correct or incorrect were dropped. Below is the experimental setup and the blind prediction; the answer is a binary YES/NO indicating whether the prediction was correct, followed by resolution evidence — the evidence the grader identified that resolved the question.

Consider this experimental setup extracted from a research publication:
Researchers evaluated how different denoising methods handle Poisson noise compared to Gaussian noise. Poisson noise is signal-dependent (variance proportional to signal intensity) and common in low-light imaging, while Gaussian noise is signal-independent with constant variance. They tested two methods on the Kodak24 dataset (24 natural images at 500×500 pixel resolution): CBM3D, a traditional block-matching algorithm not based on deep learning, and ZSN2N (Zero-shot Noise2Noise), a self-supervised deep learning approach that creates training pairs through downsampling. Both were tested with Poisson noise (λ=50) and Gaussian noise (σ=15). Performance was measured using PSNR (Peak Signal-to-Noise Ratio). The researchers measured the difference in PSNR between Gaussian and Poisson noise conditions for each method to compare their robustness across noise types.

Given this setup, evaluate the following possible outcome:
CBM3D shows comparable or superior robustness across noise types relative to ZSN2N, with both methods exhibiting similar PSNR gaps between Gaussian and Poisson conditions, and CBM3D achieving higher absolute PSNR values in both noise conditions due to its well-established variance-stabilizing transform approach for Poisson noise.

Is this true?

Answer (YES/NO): NO